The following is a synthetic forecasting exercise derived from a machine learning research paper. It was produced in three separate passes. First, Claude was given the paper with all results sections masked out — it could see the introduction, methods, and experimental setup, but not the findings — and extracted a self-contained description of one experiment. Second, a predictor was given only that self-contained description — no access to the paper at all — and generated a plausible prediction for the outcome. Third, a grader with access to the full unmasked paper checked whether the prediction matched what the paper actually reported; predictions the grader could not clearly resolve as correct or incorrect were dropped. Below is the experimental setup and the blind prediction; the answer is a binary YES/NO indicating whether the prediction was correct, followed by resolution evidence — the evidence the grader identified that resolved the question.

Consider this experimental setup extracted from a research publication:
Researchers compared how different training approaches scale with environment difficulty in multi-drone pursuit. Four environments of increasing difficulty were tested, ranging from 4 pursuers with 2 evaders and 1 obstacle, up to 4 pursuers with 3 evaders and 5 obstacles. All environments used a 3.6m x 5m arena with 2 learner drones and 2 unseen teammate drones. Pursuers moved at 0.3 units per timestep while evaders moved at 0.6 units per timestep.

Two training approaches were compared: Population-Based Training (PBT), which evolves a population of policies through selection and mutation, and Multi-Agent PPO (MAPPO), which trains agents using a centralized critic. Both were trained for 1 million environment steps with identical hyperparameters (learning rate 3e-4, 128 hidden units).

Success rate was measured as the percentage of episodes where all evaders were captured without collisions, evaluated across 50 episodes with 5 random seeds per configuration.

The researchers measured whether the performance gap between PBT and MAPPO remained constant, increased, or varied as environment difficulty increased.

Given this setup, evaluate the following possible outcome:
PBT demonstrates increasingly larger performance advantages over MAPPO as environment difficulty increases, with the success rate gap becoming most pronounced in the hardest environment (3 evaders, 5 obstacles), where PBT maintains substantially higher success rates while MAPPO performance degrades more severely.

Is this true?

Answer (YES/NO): NO